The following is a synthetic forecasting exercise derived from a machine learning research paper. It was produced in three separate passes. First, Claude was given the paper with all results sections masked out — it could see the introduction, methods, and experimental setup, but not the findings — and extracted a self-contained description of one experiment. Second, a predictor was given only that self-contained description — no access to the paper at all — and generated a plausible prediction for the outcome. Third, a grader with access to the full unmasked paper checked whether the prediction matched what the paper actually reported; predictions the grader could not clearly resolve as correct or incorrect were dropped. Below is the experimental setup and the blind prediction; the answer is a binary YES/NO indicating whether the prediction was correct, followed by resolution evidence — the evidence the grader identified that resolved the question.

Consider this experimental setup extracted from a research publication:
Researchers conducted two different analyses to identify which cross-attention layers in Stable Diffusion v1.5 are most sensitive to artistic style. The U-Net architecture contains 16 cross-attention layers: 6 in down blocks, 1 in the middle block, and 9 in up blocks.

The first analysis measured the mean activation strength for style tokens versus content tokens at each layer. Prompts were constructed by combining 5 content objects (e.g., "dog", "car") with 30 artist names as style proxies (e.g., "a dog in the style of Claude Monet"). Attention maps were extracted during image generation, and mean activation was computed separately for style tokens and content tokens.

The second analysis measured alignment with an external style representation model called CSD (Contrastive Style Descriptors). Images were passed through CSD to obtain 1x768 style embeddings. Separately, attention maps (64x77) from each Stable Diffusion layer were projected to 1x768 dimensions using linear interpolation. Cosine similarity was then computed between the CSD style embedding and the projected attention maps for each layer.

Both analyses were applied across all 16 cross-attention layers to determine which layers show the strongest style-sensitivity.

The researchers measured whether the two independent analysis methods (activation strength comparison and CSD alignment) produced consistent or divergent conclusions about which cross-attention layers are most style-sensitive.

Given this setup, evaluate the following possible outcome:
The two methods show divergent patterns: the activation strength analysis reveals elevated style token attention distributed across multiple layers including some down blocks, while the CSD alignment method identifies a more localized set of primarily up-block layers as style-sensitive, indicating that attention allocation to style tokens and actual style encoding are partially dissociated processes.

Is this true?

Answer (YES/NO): NO